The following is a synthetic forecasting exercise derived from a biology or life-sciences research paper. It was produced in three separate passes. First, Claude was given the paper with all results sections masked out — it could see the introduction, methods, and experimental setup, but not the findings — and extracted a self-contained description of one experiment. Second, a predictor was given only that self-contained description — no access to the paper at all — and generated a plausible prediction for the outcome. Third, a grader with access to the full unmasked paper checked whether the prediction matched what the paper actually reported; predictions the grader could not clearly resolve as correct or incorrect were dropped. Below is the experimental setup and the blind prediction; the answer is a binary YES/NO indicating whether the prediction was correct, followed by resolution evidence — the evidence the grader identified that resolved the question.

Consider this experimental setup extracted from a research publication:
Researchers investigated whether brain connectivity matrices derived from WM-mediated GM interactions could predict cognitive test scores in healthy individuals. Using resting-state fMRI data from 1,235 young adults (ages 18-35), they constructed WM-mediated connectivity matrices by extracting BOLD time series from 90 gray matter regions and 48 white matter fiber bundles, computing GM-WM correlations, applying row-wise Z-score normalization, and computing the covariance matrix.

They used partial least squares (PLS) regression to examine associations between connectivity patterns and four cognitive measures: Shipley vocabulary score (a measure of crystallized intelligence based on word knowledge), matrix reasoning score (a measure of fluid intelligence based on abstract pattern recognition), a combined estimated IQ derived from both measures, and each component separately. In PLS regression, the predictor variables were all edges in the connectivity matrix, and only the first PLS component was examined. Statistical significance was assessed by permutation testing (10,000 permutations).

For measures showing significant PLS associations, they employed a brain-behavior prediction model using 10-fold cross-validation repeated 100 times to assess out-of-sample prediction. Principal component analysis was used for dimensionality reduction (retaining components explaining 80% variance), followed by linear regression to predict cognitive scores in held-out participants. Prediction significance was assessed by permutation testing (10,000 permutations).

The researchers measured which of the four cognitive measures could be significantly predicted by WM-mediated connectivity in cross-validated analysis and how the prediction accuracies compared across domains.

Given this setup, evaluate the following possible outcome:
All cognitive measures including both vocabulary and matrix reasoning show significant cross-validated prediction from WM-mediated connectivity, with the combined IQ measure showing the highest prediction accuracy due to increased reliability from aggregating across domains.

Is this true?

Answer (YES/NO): NO